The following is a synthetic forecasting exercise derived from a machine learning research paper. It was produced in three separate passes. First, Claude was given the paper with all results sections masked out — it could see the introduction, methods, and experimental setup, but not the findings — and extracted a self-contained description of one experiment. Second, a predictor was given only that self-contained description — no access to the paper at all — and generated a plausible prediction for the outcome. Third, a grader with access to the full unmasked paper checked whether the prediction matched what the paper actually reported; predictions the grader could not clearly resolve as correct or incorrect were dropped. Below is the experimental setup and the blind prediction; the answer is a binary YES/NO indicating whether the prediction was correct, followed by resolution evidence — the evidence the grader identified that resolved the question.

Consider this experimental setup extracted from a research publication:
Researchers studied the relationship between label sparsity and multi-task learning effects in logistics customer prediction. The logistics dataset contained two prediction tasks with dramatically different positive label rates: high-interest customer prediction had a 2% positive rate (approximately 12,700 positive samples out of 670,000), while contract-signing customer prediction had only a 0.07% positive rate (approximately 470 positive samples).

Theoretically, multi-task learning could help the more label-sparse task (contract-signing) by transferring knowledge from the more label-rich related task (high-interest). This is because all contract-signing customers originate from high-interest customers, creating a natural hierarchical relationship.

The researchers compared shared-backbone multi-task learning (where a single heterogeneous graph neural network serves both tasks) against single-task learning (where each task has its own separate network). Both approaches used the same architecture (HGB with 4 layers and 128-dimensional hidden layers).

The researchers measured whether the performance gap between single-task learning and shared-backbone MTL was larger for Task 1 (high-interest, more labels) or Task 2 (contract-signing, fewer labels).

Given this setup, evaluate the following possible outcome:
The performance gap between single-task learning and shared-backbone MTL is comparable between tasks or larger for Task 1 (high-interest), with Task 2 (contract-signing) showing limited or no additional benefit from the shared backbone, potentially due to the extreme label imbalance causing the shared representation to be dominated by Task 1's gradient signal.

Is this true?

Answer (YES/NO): NO